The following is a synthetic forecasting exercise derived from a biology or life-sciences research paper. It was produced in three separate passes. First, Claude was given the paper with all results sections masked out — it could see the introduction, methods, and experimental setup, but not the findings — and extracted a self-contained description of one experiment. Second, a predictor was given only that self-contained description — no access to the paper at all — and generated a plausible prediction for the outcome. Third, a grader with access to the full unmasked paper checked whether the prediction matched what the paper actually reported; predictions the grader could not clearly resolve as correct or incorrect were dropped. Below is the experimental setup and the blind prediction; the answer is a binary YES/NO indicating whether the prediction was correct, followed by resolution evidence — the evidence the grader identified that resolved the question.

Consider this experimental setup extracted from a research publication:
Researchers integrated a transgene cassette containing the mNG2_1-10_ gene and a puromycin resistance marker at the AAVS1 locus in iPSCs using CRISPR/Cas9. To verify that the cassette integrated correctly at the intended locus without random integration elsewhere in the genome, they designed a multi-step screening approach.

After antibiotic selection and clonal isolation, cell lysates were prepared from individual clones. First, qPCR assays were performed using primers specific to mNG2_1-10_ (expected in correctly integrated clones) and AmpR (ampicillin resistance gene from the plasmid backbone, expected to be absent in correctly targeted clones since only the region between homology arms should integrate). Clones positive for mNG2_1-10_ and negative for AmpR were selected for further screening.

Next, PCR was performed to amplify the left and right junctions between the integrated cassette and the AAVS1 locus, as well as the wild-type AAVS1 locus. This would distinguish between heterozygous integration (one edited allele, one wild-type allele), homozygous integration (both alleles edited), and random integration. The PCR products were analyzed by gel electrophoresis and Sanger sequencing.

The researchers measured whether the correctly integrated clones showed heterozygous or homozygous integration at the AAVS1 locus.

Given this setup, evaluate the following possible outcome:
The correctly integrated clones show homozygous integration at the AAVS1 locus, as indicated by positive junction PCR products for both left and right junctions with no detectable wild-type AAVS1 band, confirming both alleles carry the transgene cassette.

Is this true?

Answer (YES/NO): NO